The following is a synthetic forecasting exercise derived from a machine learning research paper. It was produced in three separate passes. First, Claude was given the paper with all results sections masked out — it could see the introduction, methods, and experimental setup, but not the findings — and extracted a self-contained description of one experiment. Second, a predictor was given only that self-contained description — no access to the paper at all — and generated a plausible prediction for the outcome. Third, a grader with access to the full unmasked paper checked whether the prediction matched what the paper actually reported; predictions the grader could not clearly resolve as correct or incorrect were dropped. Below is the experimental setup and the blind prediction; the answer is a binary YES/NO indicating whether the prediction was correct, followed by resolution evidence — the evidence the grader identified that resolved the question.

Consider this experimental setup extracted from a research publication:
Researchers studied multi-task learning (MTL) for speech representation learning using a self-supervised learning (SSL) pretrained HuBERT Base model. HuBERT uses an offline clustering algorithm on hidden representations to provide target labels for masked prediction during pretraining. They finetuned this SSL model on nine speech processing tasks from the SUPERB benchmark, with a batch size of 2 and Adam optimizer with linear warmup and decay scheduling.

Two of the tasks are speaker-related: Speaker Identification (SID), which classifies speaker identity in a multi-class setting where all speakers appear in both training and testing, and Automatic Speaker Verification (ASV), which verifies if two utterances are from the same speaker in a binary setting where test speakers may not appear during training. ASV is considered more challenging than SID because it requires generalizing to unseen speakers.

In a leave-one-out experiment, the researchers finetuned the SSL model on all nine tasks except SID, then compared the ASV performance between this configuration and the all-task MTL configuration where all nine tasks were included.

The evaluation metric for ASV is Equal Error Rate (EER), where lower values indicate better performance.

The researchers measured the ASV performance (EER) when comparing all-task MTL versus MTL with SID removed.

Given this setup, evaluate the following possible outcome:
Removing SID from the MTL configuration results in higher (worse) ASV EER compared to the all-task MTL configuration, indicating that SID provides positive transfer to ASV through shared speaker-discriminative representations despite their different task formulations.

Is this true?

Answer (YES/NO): YES